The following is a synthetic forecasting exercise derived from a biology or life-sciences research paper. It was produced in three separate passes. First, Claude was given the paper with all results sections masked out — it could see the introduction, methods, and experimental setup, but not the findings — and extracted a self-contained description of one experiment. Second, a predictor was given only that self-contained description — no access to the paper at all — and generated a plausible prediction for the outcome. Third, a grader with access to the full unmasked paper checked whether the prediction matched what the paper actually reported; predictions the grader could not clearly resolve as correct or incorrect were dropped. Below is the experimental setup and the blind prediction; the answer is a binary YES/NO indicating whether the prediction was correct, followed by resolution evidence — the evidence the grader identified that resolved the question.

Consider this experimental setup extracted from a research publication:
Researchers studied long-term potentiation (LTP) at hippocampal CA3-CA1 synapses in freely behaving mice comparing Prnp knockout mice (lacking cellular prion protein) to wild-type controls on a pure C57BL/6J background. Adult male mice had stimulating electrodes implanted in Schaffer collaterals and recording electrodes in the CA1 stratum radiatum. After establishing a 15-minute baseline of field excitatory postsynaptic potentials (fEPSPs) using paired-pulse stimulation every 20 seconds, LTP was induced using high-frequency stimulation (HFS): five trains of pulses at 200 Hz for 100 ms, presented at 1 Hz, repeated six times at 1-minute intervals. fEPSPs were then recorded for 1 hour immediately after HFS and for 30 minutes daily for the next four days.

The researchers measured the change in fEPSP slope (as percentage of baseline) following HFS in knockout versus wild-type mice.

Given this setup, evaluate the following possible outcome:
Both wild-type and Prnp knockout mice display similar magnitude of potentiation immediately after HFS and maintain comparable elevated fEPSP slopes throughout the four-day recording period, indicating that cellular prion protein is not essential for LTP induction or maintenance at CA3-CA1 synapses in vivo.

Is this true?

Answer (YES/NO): NO